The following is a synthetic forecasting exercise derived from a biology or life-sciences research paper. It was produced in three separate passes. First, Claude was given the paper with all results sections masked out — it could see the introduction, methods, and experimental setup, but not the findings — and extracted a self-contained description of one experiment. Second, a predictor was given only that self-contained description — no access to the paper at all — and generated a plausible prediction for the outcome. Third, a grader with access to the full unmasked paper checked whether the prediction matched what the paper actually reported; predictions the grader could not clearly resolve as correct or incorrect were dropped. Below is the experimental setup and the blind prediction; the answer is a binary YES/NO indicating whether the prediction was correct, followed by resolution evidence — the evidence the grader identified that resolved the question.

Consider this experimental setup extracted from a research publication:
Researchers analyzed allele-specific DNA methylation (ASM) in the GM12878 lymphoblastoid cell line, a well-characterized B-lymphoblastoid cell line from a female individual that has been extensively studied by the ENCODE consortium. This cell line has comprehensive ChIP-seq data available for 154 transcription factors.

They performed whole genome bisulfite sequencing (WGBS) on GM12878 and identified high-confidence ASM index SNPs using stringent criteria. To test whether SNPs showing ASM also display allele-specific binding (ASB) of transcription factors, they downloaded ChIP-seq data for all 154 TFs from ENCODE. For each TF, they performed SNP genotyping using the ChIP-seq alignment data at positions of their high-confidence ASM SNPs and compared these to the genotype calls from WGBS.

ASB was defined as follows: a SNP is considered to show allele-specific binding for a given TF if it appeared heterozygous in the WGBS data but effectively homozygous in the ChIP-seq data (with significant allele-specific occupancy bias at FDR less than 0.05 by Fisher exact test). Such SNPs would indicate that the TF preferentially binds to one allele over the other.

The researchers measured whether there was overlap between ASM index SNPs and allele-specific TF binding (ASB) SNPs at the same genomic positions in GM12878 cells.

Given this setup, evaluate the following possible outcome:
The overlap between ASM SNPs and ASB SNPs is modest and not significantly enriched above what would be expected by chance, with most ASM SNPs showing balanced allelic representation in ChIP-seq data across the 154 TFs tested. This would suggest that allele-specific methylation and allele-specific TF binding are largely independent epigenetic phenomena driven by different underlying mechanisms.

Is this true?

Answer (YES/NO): NO